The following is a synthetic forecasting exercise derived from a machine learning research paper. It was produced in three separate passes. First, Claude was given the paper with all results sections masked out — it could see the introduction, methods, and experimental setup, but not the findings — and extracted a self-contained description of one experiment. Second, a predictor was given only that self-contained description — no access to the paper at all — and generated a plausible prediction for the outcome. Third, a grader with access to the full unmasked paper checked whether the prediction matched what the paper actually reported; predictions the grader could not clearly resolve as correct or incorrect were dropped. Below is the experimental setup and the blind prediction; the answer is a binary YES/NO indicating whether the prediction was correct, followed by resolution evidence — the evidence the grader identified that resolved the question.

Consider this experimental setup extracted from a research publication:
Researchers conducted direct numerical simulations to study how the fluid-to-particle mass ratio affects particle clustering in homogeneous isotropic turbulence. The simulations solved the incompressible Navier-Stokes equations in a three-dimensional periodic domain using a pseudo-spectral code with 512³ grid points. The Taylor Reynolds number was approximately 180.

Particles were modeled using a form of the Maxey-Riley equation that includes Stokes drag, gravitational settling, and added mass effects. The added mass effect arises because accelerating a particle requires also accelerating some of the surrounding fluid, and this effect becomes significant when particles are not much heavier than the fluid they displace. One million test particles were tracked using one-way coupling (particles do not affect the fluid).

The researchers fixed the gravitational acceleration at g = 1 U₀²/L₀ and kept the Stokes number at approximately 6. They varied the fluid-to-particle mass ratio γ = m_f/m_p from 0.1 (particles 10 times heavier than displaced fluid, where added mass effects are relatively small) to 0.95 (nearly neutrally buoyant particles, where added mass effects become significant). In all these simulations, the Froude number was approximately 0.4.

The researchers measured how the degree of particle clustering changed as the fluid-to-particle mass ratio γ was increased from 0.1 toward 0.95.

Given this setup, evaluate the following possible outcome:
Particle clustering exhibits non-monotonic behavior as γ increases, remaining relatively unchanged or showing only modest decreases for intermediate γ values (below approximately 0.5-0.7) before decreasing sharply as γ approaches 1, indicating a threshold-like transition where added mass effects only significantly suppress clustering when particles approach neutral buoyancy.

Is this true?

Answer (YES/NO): NO